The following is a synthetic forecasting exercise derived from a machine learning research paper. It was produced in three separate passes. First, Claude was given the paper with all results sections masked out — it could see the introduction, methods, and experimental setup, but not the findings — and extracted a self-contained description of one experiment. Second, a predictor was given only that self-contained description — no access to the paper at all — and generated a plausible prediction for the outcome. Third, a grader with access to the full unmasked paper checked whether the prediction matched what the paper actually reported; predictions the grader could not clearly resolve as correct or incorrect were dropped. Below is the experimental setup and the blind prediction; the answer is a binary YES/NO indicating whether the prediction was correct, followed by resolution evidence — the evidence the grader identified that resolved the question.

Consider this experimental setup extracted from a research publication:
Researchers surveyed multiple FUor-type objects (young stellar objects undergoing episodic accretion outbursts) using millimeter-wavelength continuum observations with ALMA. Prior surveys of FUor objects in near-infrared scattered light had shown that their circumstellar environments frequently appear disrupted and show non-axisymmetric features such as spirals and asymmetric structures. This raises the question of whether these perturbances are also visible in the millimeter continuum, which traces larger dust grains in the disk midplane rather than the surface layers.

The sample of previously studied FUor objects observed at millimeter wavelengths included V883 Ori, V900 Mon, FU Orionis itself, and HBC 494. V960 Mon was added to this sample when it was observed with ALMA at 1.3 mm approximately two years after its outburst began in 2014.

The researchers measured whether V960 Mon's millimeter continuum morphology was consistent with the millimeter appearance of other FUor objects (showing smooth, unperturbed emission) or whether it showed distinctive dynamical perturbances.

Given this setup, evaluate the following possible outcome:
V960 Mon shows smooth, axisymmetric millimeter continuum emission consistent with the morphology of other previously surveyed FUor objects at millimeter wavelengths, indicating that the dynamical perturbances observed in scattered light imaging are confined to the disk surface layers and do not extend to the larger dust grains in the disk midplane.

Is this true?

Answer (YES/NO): NO